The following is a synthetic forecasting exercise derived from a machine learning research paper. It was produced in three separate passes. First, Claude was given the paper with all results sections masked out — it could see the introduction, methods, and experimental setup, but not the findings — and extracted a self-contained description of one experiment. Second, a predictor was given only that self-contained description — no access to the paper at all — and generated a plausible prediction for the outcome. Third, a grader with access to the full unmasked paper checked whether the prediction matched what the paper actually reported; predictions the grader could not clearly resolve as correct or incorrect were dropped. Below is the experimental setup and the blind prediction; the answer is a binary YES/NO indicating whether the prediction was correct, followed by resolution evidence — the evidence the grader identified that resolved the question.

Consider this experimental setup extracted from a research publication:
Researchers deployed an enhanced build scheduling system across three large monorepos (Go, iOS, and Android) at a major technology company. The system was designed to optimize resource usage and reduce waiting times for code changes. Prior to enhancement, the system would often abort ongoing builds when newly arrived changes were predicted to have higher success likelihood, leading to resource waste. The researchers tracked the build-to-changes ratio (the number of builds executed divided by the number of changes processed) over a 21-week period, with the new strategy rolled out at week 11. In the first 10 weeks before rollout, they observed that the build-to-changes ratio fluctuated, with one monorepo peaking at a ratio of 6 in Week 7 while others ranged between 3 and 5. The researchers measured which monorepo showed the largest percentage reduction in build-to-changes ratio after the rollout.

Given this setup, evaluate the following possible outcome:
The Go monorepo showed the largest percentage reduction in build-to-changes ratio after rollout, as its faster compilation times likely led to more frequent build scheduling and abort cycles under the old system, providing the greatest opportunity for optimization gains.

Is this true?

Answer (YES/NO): NO